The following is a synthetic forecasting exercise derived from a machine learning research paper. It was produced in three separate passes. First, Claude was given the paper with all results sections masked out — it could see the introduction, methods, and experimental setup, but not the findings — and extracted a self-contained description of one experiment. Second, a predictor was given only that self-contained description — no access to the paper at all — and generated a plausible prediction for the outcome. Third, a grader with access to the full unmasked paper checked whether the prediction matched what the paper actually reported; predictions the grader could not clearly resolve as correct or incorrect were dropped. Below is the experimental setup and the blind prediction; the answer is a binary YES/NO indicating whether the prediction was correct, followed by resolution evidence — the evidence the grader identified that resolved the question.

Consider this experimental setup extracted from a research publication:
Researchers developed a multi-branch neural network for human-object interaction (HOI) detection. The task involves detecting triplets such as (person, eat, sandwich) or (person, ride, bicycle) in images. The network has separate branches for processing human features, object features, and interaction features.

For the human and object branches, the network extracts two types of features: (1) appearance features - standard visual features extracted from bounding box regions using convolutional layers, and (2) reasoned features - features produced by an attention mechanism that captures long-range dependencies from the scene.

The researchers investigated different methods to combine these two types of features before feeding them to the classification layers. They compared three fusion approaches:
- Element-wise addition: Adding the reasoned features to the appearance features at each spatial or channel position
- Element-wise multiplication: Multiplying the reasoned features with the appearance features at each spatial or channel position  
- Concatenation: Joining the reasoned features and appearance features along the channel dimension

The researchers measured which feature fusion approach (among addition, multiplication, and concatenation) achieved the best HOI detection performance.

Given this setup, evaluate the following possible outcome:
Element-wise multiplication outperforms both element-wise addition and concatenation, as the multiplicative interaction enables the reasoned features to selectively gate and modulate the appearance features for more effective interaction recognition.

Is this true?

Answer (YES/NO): NO